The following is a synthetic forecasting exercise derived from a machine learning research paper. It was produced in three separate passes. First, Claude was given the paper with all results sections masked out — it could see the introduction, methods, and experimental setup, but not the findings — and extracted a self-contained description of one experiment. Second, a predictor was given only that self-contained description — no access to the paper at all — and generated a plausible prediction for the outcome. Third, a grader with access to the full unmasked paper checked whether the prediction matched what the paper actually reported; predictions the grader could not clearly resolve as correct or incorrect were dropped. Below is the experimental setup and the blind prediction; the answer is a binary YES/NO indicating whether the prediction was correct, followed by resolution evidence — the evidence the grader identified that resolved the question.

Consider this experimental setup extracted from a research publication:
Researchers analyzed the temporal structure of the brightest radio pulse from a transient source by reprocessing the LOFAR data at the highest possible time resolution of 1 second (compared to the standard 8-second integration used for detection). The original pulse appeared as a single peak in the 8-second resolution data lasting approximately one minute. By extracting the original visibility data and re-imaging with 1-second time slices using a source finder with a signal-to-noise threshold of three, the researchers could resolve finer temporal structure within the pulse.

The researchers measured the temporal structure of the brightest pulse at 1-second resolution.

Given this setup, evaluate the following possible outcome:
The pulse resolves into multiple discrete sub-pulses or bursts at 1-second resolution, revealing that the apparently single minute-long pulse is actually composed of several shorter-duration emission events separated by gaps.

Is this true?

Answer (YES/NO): YES